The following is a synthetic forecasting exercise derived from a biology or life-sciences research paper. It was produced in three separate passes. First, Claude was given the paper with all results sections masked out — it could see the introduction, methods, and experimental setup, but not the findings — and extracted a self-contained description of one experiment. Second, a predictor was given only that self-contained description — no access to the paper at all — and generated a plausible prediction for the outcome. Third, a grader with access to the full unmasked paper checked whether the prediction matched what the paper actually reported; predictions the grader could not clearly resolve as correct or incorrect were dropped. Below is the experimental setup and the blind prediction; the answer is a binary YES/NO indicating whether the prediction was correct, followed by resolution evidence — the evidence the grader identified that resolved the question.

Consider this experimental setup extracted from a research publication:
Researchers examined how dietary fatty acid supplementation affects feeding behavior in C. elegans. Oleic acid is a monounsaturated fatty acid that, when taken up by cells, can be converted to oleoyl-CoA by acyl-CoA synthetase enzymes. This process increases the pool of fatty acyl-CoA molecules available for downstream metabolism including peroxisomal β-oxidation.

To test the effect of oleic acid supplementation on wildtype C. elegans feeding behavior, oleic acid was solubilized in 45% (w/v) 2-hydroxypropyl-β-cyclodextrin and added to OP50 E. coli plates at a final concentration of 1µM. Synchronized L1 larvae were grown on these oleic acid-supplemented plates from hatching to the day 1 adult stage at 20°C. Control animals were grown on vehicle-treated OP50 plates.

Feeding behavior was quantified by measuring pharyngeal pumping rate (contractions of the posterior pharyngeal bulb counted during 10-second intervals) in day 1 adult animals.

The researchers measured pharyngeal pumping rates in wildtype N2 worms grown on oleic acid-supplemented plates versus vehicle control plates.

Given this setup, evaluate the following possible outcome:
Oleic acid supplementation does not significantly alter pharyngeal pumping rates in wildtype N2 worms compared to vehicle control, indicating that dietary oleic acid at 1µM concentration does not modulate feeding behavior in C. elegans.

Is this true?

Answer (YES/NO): NO